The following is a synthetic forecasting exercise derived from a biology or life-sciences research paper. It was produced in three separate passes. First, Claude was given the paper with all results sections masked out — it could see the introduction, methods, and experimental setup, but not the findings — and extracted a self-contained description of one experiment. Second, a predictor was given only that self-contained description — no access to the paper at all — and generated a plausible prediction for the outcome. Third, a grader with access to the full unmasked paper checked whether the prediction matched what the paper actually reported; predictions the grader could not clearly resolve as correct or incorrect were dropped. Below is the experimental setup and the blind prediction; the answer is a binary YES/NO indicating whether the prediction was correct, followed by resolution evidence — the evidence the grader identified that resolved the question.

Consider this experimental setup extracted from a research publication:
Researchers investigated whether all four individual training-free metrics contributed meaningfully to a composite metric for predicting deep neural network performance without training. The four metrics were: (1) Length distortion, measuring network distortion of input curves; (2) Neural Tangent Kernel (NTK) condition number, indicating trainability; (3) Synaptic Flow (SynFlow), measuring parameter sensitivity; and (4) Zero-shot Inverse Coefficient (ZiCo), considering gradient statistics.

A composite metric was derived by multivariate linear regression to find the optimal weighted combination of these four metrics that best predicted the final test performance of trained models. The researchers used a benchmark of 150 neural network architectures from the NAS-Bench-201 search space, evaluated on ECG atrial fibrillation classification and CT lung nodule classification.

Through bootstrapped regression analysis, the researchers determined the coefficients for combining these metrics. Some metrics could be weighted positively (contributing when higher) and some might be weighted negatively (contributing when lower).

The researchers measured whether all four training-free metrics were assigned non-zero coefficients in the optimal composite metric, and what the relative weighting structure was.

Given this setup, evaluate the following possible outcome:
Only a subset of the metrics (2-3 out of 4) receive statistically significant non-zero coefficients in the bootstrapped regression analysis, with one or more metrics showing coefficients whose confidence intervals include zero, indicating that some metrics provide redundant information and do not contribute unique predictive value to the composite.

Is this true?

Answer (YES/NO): NO